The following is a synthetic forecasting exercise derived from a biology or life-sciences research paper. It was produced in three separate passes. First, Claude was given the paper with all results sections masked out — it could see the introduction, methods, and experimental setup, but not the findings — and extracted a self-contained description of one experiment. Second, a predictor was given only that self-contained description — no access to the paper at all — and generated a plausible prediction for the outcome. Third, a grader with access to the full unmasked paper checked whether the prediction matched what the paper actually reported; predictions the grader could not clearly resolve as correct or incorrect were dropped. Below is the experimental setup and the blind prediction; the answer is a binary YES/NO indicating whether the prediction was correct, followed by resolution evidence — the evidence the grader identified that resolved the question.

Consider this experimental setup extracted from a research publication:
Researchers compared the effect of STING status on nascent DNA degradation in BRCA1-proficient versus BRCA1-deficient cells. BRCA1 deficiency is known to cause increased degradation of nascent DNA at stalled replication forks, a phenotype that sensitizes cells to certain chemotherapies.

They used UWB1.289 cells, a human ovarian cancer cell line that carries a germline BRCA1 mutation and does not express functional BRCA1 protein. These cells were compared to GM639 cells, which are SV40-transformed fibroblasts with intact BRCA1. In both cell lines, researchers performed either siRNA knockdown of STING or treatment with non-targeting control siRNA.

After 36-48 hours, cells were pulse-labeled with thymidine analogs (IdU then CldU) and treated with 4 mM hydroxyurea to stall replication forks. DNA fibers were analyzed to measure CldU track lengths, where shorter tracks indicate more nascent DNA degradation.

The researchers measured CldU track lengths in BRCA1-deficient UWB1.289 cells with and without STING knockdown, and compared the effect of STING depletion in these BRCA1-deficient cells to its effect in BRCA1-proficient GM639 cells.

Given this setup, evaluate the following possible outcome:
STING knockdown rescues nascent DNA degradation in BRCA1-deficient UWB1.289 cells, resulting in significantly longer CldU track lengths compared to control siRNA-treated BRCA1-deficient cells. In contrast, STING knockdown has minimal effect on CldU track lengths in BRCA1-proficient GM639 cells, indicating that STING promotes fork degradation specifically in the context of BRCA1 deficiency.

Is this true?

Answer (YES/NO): NO